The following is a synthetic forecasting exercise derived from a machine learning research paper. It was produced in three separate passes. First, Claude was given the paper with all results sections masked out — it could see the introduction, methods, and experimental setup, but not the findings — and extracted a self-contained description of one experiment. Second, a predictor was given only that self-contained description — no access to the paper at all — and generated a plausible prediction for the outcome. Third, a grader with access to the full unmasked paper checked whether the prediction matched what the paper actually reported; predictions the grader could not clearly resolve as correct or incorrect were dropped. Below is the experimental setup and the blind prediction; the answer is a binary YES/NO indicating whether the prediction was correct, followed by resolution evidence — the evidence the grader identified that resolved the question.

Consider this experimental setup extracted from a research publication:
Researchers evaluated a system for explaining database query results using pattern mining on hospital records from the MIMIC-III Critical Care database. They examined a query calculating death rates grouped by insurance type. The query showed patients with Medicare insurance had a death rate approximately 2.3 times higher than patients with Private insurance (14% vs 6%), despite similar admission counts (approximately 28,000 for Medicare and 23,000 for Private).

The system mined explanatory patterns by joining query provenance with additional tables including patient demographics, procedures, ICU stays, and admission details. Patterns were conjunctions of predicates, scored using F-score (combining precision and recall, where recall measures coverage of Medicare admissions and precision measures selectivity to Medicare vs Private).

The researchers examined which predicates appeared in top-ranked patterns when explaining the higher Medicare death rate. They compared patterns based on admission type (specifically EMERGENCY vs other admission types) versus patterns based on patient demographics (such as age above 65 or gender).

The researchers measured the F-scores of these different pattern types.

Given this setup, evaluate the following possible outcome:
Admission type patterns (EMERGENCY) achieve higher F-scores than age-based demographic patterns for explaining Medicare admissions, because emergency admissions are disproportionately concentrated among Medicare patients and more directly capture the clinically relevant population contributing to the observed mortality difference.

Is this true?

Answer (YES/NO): YES